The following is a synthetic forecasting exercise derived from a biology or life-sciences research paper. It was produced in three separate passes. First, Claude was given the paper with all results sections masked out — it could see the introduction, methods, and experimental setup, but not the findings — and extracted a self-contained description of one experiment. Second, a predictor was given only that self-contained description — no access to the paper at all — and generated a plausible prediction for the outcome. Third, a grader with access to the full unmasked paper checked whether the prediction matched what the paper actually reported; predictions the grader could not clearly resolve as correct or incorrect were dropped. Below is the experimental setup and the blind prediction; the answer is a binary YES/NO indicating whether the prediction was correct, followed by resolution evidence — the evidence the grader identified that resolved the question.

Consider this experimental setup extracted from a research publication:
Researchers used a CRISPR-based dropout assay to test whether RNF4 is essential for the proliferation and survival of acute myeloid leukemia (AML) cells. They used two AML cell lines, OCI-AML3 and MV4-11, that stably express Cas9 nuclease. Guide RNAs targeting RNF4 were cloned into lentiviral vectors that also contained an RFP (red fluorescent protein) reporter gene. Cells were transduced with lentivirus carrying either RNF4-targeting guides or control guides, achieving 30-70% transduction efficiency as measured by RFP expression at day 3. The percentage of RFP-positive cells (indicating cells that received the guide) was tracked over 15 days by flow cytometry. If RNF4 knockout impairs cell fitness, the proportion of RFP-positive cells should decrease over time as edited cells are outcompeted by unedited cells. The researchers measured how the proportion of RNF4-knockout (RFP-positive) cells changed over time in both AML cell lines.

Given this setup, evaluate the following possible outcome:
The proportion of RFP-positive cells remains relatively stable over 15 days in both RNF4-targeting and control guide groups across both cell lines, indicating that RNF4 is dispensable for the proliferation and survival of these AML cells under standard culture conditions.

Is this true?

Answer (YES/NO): NO